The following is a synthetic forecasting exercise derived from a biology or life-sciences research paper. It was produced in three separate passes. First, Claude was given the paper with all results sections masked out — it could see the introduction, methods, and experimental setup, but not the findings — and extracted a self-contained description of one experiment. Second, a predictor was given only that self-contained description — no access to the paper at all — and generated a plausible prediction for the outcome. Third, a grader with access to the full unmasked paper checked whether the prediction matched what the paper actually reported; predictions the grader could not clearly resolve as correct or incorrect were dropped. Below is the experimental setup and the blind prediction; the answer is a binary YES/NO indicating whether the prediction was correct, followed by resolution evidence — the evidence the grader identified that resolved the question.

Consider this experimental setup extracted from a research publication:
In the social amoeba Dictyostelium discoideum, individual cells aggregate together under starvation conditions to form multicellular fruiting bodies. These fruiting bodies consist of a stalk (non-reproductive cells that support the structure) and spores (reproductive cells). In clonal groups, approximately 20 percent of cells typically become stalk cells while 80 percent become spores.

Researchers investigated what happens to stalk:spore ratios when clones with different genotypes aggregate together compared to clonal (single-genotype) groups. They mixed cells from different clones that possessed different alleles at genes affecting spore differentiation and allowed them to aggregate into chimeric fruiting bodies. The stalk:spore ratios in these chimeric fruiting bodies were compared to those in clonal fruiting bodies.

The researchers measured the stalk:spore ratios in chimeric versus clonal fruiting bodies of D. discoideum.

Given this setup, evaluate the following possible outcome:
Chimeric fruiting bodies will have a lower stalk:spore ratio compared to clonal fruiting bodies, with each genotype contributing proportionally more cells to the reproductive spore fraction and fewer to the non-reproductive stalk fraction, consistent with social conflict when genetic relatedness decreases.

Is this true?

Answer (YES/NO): YES